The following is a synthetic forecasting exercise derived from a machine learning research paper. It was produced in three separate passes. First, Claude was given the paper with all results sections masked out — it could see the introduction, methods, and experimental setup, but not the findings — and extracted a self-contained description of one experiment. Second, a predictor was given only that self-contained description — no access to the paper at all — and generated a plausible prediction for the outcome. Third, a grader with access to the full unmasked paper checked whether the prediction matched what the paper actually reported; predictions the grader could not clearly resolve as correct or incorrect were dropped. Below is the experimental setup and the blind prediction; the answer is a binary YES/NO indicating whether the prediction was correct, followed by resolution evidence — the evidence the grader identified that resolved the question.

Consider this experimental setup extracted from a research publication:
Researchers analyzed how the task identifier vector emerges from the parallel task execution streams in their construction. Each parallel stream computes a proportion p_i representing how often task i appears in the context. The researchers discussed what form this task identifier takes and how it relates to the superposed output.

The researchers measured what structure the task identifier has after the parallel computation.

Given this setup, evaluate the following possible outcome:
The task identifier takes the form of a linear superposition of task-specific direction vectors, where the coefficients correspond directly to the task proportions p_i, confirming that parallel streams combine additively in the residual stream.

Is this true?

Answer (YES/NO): YES